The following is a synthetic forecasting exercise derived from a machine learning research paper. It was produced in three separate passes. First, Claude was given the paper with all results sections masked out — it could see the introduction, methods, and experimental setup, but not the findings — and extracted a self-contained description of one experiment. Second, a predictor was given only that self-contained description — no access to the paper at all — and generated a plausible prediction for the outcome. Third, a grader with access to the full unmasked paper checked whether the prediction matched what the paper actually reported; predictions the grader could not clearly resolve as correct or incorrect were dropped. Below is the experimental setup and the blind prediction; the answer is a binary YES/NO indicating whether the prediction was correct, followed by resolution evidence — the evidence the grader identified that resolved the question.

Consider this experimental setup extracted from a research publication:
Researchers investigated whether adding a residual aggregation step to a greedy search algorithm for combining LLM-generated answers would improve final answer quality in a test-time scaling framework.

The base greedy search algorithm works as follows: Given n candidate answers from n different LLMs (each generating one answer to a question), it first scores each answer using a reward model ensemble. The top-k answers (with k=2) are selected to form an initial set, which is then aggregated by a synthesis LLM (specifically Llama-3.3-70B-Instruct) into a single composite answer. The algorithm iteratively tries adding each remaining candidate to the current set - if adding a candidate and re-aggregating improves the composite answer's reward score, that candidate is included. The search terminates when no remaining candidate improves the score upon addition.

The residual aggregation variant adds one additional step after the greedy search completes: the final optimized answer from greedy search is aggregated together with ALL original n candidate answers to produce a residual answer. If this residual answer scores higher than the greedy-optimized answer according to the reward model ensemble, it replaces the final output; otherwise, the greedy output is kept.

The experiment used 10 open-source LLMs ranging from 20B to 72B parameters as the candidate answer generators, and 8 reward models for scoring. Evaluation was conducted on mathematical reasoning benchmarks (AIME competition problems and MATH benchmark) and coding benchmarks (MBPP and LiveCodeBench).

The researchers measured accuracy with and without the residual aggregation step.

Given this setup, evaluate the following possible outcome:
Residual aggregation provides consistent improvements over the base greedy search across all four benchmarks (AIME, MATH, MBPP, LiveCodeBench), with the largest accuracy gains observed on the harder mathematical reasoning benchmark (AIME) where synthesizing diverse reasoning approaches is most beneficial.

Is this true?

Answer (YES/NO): NO